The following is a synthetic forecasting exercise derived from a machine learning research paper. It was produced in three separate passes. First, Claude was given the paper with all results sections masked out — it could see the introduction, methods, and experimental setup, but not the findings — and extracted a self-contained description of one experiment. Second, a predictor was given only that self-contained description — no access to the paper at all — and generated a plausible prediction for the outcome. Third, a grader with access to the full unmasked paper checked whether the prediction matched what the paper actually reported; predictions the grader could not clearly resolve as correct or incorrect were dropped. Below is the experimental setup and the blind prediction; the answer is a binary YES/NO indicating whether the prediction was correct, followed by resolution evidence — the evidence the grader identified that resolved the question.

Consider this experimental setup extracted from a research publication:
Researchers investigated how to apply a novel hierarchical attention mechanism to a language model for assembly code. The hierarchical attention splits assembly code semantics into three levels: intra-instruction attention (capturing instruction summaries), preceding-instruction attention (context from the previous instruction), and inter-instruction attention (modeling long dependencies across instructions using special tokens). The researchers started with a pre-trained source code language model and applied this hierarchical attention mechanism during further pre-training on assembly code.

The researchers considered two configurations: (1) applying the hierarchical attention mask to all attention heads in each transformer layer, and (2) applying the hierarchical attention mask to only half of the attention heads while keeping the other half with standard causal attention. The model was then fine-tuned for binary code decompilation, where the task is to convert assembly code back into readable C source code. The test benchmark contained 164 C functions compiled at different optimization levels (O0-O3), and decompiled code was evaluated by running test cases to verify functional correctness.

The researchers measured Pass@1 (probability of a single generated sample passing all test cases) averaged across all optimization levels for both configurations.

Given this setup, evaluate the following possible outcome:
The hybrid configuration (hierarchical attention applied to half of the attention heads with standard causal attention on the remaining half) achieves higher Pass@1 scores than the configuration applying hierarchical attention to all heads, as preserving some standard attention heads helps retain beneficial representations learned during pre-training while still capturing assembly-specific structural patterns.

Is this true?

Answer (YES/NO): YES